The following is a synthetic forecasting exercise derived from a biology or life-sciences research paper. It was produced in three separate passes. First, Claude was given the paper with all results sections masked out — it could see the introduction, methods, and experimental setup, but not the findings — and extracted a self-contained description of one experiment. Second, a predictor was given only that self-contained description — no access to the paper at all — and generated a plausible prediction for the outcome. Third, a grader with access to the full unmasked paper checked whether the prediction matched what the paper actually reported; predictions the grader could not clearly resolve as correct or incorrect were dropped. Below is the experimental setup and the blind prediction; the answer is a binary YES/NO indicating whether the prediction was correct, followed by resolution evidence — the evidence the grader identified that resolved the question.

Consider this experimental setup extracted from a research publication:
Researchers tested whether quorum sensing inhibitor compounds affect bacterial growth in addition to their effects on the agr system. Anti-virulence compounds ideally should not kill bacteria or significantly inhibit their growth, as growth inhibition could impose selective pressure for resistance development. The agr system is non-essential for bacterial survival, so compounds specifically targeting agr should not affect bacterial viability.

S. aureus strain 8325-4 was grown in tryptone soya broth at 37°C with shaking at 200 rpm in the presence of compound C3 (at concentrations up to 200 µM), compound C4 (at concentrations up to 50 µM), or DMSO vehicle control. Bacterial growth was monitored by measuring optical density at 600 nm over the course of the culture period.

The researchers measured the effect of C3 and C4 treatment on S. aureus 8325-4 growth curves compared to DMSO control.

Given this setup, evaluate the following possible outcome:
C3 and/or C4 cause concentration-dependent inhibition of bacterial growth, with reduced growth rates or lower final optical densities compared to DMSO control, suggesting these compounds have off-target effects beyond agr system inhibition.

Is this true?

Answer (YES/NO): NO